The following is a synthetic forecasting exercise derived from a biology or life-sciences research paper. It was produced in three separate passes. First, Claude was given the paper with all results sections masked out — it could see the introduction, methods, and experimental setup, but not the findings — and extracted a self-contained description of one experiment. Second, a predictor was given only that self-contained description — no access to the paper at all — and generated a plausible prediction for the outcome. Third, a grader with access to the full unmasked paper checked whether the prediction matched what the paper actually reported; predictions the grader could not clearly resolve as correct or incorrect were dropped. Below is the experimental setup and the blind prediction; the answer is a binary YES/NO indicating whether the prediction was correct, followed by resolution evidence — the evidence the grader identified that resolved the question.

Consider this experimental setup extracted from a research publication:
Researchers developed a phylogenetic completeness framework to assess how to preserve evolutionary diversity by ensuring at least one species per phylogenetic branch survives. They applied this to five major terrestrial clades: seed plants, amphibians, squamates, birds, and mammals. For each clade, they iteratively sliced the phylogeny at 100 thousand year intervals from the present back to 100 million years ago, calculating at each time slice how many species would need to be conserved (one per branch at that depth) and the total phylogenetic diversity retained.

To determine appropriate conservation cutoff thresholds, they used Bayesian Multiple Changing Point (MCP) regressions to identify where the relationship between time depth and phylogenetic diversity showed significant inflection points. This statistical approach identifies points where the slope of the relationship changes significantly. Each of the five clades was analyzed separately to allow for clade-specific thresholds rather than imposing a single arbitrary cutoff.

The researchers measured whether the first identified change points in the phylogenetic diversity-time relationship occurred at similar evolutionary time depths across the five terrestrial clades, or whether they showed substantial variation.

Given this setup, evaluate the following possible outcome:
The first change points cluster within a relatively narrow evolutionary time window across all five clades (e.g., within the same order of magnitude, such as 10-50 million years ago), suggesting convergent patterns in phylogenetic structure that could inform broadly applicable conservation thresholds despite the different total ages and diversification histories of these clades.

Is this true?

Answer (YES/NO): NO